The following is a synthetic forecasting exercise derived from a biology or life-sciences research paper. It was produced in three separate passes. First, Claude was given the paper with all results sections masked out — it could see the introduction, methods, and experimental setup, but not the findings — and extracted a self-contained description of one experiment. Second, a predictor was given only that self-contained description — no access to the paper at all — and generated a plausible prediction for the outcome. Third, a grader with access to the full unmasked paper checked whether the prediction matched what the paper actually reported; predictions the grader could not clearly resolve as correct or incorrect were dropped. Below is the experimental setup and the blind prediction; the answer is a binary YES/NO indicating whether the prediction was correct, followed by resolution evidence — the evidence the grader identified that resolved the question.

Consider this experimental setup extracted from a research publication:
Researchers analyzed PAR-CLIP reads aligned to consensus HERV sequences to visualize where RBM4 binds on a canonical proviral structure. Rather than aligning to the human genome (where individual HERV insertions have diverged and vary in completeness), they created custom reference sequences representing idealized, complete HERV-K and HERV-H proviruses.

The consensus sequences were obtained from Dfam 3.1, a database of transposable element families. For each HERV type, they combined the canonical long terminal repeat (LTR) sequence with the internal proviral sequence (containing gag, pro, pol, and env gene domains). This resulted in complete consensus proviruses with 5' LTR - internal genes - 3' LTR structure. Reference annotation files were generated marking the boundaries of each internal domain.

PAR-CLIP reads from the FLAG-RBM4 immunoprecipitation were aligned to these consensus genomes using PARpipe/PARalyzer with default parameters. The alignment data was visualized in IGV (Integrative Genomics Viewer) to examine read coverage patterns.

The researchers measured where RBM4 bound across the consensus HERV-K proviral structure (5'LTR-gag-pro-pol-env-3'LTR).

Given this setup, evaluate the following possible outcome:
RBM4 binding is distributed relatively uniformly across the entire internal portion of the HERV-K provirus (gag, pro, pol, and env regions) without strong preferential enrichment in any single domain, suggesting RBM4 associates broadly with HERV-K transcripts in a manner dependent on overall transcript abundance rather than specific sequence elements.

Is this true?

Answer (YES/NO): NO